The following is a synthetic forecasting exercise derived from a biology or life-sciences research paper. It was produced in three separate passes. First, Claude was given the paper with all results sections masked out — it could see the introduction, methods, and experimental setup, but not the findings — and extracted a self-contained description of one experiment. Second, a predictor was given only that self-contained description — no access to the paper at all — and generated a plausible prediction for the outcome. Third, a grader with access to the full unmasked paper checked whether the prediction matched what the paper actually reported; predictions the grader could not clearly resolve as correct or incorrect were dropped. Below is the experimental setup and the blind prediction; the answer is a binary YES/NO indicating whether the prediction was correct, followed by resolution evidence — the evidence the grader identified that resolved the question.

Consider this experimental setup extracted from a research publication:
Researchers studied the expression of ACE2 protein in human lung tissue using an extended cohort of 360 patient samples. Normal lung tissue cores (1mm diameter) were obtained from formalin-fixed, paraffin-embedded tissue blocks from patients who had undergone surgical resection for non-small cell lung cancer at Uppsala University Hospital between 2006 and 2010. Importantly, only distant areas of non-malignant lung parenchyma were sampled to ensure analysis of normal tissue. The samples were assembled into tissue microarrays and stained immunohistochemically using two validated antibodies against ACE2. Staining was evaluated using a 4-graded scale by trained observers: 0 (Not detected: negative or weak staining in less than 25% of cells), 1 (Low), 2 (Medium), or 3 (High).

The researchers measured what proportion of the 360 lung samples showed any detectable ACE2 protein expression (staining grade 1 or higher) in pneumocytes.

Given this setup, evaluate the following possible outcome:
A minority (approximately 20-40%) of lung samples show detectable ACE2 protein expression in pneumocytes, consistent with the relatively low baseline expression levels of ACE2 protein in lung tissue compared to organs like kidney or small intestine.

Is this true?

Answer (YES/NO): NO